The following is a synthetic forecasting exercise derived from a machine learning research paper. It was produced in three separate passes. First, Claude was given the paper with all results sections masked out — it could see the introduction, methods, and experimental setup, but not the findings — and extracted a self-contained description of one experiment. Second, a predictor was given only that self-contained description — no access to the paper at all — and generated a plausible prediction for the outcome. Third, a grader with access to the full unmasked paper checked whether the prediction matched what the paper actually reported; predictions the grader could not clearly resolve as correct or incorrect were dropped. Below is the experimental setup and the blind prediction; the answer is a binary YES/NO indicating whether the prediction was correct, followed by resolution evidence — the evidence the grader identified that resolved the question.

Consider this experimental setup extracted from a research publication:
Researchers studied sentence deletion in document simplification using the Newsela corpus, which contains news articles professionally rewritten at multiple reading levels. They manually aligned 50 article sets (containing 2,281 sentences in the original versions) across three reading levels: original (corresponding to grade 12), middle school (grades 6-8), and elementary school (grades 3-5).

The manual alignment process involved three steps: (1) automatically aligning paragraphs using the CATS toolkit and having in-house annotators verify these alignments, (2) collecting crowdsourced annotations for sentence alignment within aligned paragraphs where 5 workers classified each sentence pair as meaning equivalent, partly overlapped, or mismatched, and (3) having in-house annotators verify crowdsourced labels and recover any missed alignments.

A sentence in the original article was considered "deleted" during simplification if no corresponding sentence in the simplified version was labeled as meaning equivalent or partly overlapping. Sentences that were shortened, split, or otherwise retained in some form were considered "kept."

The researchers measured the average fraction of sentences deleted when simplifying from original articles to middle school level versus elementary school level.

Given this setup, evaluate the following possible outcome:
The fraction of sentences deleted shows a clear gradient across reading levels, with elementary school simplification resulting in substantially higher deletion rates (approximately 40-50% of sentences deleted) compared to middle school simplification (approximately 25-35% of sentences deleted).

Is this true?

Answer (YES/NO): NO